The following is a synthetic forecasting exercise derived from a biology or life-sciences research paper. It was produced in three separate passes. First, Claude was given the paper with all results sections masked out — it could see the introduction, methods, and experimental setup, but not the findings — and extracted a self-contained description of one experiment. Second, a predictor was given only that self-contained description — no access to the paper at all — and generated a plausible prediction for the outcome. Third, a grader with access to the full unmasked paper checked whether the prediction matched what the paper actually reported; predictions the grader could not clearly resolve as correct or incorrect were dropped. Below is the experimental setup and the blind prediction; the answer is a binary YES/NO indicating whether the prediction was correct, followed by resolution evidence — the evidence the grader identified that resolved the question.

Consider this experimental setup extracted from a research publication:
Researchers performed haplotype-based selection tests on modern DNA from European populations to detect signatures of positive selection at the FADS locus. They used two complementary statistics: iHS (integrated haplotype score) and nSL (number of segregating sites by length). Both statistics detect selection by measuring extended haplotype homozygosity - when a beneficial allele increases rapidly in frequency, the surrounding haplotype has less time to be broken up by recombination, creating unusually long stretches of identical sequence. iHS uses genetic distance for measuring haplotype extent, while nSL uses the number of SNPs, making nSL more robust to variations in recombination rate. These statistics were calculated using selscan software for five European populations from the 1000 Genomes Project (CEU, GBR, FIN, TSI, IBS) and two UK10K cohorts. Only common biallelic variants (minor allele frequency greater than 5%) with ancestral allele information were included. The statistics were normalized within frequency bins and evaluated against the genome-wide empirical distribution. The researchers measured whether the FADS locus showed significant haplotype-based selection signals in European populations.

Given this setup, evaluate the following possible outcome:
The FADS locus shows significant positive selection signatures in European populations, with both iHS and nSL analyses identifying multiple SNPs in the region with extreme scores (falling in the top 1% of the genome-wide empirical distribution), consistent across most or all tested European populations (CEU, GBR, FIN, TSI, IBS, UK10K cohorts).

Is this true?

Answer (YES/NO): NO